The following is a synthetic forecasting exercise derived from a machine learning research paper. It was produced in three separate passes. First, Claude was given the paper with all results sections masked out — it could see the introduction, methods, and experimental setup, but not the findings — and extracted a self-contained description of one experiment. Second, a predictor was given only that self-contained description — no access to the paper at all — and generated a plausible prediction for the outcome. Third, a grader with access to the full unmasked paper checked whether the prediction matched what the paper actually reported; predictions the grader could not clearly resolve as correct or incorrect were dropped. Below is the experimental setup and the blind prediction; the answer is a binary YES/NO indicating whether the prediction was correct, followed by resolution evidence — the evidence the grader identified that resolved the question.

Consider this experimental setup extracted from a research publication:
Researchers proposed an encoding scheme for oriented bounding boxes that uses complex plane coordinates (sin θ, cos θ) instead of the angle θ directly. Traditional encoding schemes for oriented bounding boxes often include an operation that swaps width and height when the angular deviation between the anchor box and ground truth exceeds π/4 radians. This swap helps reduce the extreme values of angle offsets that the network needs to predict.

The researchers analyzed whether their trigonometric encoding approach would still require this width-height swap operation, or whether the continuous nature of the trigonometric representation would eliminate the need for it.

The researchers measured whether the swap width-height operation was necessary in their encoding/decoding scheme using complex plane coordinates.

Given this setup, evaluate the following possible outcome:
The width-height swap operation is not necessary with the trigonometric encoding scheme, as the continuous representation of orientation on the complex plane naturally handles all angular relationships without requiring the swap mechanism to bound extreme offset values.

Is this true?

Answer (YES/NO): YES